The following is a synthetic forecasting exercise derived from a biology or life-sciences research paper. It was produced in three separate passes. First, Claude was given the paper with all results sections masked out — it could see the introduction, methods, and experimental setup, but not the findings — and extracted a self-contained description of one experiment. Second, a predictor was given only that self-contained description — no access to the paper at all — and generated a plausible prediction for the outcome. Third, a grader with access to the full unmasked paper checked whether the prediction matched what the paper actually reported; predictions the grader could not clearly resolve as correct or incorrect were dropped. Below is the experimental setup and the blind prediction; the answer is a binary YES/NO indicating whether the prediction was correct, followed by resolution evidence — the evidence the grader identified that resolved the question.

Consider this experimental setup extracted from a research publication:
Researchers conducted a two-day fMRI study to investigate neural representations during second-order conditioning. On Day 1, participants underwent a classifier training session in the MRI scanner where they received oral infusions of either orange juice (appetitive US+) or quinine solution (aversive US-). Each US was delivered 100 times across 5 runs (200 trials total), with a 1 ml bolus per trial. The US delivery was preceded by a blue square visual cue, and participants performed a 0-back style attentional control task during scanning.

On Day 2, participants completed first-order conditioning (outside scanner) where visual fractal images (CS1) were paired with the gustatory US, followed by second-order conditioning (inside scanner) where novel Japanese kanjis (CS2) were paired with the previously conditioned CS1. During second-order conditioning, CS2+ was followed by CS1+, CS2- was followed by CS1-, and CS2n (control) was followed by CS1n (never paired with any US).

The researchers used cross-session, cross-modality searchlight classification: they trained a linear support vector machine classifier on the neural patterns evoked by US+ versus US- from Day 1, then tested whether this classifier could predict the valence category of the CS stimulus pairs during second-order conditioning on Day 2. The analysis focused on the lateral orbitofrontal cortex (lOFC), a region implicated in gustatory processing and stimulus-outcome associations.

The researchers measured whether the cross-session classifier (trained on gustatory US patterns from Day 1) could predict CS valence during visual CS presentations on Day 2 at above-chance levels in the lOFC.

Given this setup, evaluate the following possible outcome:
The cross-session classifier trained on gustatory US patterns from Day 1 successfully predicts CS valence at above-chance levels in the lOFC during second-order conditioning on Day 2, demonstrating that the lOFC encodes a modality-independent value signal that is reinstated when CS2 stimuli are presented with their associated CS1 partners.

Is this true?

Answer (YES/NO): YES